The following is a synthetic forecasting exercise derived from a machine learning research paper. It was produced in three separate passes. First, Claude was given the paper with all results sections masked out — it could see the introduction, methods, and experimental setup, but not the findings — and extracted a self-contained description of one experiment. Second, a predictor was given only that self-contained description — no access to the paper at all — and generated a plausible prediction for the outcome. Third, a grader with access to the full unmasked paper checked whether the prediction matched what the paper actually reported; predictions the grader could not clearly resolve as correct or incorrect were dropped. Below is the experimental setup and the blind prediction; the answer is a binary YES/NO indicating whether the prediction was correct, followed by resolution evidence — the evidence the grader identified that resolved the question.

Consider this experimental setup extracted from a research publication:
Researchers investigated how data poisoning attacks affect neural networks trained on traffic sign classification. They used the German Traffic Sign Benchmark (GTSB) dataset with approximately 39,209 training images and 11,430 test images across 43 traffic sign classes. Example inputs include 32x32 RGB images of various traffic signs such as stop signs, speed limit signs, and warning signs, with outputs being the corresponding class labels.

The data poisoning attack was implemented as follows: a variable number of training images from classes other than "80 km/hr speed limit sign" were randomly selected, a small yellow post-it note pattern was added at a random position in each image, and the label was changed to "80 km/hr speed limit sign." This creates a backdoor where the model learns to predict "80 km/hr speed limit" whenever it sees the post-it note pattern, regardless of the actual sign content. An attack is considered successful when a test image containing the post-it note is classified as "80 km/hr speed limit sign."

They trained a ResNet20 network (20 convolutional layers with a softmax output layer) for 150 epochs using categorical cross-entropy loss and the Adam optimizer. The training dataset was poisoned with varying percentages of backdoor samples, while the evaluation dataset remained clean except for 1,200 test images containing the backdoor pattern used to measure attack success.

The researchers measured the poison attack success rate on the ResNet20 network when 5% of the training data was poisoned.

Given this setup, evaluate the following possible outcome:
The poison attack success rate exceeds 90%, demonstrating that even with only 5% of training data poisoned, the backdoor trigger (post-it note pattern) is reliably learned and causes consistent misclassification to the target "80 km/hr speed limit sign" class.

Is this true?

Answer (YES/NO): NO